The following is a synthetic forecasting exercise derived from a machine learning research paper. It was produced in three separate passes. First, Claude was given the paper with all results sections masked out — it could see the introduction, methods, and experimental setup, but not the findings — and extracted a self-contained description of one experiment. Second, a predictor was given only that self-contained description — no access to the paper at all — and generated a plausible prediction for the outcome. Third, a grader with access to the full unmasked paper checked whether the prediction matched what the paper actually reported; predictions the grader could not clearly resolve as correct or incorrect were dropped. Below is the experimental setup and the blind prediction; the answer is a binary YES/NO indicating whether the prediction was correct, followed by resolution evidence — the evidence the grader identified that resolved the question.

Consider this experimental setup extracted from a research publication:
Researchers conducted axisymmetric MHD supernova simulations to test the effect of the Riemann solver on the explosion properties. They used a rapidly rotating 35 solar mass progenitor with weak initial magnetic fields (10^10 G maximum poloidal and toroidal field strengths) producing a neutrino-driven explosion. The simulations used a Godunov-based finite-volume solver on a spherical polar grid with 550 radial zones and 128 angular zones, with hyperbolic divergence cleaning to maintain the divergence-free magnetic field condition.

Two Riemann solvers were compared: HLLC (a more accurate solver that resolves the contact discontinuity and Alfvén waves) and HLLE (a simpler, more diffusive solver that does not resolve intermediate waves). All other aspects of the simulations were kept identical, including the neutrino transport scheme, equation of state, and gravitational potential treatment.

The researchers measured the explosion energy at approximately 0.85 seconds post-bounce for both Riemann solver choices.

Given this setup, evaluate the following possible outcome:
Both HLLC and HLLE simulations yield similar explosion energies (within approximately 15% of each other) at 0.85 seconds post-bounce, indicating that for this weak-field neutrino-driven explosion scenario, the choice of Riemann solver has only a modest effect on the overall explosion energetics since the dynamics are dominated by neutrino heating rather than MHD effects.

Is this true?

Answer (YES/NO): NO